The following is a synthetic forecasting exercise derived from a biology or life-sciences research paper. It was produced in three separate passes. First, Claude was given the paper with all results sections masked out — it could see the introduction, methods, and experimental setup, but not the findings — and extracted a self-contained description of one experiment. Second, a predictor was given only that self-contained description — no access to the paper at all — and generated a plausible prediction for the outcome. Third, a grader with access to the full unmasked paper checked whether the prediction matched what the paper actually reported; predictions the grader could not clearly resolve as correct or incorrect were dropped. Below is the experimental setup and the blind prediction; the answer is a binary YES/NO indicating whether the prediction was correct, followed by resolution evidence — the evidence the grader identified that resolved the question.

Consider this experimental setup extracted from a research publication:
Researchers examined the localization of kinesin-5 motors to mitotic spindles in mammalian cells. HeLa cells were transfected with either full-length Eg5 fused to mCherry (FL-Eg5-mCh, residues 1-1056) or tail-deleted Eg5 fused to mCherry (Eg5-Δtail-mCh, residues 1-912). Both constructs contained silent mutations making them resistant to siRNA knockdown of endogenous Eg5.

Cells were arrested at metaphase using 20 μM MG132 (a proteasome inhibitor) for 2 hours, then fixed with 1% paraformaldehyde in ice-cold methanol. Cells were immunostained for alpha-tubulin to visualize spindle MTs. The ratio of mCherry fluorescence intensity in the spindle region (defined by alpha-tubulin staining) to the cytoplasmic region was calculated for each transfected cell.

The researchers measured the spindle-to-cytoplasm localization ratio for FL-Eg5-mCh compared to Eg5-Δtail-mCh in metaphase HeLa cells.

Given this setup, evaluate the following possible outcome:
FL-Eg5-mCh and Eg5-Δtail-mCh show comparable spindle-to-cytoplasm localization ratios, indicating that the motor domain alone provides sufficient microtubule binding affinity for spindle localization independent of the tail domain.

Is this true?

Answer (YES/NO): NO